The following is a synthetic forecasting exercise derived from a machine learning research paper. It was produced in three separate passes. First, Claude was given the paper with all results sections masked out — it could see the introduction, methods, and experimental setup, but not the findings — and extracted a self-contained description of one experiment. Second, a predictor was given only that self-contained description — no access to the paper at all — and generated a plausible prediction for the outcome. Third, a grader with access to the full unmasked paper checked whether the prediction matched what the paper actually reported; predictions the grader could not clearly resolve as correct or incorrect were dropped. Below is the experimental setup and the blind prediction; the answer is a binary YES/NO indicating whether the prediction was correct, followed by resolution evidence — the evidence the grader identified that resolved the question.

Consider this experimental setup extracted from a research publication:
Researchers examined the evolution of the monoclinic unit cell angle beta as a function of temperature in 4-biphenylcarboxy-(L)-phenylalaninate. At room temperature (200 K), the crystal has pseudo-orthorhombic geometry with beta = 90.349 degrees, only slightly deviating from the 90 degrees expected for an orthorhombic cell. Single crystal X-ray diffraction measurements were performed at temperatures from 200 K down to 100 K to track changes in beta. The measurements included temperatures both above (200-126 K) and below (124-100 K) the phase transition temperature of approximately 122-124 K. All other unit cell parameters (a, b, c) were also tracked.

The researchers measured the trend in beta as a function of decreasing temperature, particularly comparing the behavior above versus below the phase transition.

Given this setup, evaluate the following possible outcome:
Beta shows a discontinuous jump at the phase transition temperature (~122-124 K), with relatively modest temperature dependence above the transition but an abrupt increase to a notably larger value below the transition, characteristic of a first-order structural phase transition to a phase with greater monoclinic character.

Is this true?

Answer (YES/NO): NO